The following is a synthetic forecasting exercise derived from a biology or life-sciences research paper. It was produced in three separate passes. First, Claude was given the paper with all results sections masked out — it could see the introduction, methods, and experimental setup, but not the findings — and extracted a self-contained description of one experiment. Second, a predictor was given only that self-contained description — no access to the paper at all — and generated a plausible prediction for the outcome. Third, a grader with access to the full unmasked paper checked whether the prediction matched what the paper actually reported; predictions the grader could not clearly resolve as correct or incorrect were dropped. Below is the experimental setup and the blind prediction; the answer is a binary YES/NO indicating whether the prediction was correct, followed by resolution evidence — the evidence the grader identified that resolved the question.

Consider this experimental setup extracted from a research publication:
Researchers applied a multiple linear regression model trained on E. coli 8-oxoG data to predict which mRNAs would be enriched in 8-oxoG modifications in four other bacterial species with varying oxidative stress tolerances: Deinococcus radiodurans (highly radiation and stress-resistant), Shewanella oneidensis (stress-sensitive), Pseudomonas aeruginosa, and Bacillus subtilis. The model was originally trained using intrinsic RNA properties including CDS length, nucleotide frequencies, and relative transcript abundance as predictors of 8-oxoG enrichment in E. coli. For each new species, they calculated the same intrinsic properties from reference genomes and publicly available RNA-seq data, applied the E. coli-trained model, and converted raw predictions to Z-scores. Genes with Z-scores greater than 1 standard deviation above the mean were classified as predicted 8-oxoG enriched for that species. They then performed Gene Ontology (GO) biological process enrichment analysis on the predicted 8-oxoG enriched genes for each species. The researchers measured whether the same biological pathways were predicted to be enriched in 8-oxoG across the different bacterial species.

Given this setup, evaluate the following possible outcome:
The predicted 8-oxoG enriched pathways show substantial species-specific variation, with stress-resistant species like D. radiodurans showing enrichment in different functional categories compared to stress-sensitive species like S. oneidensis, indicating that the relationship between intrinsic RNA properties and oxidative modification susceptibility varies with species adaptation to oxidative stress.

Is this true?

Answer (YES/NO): NO